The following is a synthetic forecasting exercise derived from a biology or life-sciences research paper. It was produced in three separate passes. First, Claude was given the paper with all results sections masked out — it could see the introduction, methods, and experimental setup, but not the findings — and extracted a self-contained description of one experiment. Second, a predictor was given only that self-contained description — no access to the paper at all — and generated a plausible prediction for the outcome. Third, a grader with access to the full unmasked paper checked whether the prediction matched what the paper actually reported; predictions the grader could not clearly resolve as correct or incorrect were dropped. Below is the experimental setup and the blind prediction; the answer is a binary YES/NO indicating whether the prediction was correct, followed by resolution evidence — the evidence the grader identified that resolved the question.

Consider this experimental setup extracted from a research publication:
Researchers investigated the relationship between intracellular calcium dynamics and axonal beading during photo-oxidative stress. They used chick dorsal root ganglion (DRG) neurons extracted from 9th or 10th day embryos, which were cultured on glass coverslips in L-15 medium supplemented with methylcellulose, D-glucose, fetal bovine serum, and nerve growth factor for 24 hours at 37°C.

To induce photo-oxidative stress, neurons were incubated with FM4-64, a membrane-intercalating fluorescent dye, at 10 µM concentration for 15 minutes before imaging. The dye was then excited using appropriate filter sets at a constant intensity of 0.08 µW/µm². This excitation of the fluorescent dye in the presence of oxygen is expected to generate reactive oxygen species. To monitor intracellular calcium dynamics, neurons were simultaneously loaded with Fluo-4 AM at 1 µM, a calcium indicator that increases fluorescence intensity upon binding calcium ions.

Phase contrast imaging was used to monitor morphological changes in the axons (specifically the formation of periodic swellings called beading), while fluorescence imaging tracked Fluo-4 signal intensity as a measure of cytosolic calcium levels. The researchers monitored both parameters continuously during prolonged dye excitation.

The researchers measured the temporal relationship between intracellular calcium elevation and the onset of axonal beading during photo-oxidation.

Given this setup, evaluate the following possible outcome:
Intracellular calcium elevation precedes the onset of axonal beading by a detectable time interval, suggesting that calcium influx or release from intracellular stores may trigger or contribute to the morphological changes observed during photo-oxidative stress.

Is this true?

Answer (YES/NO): YES